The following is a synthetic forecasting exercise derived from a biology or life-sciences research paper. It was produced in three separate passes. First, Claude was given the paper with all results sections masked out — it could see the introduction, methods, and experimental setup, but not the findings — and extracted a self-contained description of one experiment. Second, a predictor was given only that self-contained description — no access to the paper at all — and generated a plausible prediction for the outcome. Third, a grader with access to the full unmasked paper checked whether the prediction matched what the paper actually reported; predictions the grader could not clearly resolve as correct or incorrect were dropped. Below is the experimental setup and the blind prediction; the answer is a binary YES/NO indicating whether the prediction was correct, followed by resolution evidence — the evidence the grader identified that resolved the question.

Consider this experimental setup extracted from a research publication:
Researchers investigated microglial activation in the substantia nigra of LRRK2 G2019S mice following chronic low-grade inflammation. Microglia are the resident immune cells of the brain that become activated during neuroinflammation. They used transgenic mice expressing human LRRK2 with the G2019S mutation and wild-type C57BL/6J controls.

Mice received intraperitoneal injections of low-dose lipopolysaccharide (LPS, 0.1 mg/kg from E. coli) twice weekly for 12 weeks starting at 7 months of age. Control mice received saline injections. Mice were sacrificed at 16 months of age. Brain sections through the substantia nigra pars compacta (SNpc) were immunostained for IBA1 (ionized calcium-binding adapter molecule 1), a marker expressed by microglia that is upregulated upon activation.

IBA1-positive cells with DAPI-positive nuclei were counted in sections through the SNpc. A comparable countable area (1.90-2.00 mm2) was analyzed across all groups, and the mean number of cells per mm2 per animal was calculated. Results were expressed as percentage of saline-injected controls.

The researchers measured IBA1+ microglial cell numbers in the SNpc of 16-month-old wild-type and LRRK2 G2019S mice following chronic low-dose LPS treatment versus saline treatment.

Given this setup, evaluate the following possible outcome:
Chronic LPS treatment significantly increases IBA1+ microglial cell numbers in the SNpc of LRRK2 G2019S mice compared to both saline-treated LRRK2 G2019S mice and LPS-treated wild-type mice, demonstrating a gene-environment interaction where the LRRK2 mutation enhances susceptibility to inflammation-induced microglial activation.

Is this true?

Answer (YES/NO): YES